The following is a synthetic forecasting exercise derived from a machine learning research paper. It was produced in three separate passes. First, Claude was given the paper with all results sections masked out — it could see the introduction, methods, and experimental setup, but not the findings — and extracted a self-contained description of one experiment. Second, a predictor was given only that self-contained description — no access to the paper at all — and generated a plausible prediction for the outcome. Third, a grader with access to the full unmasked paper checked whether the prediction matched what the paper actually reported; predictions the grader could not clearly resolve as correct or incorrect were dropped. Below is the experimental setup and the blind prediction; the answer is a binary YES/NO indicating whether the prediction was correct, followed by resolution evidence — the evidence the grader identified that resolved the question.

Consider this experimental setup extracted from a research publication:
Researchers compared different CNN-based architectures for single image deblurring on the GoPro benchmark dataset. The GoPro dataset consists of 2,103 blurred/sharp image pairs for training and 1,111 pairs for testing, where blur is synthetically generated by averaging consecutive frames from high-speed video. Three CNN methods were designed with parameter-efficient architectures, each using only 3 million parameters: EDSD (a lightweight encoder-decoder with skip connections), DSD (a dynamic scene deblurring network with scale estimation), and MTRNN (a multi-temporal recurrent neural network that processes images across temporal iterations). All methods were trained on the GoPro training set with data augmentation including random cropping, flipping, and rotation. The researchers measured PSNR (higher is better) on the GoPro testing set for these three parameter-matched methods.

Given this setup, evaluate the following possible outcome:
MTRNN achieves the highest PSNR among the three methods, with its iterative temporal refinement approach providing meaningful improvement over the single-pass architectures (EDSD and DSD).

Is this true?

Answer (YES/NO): NO